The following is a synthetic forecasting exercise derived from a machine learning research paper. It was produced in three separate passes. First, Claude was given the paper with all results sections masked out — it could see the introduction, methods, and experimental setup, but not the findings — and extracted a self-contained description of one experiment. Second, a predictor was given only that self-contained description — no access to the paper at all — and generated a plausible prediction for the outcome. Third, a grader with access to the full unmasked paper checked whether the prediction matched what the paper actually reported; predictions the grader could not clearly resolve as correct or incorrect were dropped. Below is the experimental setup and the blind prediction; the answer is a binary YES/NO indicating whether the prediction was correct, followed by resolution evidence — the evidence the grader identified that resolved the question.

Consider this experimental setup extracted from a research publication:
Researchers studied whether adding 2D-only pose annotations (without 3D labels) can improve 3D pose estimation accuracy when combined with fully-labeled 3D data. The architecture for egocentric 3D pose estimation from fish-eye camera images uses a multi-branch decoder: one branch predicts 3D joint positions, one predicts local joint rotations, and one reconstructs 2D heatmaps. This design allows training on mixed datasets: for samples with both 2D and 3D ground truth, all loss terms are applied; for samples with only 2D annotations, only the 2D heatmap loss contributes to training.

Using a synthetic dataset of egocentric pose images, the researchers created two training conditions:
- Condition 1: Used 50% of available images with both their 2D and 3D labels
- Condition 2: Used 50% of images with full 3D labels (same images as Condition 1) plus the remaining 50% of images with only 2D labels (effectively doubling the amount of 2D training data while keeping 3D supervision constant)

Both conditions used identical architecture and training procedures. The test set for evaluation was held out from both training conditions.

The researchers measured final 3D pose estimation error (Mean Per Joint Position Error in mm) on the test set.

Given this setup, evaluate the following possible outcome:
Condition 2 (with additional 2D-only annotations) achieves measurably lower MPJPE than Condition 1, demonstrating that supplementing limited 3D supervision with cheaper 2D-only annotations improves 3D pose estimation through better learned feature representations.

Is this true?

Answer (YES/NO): YES